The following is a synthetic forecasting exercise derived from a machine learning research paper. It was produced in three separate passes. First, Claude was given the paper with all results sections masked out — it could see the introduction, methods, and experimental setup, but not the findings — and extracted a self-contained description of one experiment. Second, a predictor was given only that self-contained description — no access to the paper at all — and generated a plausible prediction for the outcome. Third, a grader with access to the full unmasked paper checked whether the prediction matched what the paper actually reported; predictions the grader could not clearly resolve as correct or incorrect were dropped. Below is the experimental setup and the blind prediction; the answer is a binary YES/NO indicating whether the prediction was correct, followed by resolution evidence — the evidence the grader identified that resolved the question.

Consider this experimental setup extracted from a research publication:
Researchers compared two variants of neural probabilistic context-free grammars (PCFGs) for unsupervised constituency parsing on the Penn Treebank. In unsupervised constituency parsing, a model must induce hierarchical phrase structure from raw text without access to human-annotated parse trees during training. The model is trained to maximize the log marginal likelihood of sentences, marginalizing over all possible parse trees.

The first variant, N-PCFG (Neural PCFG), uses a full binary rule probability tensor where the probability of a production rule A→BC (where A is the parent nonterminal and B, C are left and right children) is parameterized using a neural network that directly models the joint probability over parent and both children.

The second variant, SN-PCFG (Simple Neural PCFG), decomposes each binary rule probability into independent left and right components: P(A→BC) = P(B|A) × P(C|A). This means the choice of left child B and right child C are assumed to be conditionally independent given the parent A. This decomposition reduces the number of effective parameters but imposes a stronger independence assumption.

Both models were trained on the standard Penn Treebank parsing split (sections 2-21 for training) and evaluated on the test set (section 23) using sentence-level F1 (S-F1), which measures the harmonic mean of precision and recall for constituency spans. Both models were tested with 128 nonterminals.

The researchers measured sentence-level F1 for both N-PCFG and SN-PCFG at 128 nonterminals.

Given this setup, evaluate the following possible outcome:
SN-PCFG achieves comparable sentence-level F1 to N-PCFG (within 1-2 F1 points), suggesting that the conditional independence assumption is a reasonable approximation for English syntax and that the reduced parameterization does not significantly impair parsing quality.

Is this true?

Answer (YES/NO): NO